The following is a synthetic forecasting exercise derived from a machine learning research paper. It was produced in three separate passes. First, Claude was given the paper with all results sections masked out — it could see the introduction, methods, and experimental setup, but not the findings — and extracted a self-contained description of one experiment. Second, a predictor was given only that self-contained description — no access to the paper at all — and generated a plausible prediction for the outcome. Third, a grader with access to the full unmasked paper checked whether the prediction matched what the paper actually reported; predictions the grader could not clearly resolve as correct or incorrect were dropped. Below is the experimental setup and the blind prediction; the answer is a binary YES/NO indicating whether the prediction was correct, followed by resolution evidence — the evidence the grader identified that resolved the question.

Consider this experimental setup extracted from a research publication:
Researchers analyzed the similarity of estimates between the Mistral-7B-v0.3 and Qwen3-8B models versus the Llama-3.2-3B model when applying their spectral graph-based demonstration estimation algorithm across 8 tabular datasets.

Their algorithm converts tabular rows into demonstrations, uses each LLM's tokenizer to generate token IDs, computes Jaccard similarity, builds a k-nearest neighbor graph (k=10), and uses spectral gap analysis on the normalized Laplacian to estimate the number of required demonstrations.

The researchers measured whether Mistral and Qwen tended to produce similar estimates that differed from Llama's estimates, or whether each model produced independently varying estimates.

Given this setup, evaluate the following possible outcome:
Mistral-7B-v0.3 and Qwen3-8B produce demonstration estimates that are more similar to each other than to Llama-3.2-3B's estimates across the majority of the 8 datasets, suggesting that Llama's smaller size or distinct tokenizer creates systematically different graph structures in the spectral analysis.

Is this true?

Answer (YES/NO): YES